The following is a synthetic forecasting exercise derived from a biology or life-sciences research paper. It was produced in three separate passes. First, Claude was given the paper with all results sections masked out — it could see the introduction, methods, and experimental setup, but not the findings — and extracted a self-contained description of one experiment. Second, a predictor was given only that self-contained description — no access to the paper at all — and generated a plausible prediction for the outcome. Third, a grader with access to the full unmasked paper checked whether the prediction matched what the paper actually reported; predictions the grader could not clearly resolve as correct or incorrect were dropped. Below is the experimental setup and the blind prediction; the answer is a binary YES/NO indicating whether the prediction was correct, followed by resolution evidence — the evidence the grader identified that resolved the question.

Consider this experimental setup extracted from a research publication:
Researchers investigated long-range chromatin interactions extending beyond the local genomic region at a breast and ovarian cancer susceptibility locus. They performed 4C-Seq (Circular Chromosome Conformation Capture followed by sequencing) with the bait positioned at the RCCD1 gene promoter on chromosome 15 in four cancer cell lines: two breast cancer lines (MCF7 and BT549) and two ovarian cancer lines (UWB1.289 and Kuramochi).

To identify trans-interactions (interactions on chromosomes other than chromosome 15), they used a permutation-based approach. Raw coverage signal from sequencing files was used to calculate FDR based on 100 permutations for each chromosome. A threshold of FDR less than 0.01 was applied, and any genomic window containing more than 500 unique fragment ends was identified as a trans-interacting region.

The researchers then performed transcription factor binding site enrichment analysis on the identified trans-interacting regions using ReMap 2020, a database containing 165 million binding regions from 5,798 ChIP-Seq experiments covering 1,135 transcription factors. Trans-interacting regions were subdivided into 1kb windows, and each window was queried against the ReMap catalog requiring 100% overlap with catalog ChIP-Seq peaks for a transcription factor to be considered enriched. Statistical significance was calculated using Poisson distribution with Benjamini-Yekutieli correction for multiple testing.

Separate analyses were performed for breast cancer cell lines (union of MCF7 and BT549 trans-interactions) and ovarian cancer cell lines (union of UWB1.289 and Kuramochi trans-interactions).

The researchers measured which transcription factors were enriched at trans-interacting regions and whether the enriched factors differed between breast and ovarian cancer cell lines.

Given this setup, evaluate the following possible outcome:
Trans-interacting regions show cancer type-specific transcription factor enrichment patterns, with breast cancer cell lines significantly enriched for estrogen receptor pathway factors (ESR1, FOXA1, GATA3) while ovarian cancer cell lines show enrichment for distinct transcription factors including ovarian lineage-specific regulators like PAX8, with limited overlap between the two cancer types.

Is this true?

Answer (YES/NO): NO